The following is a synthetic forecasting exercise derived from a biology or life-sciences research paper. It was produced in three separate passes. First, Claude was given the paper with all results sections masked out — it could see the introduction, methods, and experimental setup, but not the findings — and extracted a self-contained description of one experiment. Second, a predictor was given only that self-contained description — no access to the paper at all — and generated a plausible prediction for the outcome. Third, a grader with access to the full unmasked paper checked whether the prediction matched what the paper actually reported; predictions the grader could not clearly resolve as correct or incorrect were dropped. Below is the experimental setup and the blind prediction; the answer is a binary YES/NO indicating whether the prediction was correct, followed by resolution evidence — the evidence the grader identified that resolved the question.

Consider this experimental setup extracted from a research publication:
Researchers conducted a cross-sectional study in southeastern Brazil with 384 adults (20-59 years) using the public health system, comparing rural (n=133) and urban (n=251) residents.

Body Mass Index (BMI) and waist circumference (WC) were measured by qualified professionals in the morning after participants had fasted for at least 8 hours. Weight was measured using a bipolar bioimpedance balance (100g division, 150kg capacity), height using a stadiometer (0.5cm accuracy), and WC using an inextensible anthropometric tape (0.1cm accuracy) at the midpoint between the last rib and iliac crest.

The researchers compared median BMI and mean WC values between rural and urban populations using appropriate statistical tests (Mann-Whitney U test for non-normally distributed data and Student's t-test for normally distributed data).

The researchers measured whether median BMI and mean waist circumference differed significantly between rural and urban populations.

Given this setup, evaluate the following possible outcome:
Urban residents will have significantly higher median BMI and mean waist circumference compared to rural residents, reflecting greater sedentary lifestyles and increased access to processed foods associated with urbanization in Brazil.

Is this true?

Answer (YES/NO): NO